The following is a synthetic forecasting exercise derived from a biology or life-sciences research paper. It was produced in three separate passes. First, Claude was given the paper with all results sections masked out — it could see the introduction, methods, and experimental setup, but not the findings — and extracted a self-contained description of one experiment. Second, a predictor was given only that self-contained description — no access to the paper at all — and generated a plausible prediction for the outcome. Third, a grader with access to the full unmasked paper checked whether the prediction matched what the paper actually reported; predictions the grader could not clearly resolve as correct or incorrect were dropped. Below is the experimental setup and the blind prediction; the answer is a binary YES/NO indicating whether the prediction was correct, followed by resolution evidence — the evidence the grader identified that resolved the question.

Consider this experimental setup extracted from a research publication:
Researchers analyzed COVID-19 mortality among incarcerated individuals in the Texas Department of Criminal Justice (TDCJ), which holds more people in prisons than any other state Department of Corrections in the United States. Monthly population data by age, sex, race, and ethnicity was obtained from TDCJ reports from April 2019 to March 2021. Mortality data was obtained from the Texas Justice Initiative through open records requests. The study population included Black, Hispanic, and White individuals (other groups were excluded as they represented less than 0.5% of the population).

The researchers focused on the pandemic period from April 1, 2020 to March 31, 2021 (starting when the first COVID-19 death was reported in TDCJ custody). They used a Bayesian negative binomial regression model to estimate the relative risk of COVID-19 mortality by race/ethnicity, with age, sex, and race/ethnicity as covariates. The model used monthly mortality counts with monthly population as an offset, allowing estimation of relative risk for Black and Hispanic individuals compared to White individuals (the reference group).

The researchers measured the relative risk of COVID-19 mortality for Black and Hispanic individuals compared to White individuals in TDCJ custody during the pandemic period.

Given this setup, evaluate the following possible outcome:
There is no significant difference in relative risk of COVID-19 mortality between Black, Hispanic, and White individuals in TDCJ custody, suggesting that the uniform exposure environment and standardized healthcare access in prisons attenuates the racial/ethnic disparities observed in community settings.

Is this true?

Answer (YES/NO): NO